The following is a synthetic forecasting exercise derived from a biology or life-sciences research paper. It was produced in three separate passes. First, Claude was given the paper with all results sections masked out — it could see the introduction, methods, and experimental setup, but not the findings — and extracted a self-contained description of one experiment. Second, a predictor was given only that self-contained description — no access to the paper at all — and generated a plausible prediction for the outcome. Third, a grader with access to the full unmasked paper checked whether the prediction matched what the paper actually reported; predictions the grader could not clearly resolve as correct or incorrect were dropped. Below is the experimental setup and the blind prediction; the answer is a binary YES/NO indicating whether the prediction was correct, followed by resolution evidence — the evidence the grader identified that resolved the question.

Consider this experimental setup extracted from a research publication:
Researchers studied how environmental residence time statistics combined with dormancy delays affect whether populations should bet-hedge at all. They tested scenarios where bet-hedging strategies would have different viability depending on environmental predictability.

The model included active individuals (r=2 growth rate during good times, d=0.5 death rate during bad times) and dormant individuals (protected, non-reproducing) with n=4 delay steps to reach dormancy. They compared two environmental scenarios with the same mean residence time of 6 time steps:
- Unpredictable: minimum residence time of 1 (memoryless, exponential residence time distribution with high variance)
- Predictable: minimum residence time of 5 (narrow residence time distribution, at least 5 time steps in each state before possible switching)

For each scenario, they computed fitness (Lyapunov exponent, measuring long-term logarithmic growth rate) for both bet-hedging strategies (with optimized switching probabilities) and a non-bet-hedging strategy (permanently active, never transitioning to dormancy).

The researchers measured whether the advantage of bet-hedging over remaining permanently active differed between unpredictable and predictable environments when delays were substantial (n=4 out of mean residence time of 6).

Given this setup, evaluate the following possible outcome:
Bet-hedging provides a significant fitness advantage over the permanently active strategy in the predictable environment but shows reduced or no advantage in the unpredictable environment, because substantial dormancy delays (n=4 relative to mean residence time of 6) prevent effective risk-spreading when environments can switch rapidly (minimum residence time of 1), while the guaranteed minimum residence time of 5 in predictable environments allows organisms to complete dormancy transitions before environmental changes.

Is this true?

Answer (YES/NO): NO